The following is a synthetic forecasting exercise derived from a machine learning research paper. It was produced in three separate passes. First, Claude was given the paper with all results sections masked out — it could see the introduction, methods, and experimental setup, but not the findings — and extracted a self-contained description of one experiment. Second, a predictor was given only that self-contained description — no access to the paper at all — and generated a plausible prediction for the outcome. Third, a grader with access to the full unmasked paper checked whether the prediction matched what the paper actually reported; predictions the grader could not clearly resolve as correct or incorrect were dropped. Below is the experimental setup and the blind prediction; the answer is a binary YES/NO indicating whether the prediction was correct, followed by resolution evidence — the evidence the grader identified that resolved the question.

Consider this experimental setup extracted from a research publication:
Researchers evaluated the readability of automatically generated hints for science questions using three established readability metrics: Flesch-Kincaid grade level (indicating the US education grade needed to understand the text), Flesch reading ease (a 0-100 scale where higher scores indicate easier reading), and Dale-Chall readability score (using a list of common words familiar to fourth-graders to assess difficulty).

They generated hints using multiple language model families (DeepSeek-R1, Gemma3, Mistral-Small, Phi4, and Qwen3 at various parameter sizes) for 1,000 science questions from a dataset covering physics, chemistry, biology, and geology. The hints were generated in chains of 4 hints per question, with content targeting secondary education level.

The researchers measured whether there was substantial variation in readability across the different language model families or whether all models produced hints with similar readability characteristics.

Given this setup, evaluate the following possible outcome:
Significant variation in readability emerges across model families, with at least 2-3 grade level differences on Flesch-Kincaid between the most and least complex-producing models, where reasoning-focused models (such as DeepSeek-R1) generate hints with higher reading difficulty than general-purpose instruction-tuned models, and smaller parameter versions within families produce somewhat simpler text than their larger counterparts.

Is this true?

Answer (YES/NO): NO